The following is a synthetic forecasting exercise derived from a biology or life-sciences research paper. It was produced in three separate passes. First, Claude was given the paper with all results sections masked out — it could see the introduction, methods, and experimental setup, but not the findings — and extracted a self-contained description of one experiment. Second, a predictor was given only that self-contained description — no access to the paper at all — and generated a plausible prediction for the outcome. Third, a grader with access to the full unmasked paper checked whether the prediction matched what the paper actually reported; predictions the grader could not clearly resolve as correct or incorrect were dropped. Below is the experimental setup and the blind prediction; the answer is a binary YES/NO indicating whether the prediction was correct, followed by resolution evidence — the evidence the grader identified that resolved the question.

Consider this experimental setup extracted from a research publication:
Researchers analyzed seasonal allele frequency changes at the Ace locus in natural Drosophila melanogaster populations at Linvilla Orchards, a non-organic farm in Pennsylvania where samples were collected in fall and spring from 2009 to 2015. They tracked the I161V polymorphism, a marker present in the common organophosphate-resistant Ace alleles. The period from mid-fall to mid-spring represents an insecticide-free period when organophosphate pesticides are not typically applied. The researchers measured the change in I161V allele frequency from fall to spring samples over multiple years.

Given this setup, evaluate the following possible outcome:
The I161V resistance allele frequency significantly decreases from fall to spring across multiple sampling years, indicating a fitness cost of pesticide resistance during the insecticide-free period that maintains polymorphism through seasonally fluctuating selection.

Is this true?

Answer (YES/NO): NO